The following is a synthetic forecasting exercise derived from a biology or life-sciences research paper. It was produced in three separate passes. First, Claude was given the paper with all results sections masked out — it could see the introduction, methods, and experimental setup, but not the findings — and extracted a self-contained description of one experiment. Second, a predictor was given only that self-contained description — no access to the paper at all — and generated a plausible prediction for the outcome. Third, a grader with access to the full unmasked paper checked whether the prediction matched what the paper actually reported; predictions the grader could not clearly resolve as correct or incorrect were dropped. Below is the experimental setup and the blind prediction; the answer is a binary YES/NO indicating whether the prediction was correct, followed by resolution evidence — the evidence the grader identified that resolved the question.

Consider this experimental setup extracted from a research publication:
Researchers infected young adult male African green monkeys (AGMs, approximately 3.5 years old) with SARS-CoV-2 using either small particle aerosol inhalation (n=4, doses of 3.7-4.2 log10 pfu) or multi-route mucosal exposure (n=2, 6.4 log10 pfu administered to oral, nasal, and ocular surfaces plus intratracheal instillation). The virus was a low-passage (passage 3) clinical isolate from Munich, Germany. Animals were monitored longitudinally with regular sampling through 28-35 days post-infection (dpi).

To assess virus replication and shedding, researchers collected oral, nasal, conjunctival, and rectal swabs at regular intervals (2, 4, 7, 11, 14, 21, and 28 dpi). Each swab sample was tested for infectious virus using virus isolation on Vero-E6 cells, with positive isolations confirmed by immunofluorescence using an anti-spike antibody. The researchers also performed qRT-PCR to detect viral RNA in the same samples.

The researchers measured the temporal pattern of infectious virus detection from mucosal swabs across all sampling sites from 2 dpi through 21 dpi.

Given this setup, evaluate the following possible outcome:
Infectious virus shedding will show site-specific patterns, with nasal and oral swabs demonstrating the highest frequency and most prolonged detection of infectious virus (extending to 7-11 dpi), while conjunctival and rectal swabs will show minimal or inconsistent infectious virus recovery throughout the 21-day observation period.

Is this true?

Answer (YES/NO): NO